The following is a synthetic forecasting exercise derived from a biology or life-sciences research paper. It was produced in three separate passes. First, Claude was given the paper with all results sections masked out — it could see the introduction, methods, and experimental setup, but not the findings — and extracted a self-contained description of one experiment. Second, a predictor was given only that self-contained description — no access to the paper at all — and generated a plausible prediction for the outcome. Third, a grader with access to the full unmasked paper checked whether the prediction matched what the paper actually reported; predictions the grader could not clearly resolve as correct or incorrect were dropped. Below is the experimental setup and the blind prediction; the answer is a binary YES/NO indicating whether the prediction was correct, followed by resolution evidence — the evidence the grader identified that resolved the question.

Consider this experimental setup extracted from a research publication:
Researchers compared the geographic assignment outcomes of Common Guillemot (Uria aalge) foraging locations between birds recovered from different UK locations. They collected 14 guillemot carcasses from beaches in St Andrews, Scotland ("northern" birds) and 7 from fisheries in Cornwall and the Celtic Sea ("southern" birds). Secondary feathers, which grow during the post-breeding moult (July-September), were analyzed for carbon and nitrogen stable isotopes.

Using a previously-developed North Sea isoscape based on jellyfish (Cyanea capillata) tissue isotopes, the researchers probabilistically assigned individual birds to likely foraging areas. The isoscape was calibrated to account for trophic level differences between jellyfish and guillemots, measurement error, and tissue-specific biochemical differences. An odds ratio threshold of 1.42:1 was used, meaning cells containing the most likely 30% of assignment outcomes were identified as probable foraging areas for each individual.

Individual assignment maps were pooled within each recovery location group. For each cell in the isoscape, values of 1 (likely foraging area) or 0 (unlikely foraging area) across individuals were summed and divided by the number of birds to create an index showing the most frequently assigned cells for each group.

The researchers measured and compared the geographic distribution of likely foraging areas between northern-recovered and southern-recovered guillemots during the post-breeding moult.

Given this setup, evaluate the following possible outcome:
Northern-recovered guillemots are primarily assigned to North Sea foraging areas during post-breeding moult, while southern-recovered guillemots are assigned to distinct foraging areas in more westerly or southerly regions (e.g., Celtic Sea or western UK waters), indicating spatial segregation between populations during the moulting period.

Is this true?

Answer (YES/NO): NO